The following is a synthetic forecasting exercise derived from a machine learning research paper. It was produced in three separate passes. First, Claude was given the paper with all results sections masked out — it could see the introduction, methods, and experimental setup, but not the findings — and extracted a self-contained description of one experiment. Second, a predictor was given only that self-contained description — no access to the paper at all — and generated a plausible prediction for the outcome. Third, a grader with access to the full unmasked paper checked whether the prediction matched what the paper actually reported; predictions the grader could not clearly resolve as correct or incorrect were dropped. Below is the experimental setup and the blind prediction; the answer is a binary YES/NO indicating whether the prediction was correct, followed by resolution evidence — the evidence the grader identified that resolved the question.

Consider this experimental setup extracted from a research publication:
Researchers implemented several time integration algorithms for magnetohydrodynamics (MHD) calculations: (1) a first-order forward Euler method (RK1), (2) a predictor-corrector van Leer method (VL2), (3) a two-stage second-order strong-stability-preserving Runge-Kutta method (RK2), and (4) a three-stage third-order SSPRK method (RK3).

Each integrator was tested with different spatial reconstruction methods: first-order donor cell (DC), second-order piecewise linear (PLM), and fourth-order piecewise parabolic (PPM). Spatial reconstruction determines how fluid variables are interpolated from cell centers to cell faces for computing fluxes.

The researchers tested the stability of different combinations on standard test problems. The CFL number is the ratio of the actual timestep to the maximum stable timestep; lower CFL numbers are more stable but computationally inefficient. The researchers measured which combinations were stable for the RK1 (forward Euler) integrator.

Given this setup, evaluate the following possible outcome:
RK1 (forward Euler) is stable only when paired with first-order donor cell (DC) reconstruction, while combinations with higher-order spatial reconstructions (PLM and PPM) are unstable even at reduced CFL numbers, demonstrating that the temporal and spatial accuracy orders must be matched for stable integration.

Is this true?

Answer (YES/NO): YES